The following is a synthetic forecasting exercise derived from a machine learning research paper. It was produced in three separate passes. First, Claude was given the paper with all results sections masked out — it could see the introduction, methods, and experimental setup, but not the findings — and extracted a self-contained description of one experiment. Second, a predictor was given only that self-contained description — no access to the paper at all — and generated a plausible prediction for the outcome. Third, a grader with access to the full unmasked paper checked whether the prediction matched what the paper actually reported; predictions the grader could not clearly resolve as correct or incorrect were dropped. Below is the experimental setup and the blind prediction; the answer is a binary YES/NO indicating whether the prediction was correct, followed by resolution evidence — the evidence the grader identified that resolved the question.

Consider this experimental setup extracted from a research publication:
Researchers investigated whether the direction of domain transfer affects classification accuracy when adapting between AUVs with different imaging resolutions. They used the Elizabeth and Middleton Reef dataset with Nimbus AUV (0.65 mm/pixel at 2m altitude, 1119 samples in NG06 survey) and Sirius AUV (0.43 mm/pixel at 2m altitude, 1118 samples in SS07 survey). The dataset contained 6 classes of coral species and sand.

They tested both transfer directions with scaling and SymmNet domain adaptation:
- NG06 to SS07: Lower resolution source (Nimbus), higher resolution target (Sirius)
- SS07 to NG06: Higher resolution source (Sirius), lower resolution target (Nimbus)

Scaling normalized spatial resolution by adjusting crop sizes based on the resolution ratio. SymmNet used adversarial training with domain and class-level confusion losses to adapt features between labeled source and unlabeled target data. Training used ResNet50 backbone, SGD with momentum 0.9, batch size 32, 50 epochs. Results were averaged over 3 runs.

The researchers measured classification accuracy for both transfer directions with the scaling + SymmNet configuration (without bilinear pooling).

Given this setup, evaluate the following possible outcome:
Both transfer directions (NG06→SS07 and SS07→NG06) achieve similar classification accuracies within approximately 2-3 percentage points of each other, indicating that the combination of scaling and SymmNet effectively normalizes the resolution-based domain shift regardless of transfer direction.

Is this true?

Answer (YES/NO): YES